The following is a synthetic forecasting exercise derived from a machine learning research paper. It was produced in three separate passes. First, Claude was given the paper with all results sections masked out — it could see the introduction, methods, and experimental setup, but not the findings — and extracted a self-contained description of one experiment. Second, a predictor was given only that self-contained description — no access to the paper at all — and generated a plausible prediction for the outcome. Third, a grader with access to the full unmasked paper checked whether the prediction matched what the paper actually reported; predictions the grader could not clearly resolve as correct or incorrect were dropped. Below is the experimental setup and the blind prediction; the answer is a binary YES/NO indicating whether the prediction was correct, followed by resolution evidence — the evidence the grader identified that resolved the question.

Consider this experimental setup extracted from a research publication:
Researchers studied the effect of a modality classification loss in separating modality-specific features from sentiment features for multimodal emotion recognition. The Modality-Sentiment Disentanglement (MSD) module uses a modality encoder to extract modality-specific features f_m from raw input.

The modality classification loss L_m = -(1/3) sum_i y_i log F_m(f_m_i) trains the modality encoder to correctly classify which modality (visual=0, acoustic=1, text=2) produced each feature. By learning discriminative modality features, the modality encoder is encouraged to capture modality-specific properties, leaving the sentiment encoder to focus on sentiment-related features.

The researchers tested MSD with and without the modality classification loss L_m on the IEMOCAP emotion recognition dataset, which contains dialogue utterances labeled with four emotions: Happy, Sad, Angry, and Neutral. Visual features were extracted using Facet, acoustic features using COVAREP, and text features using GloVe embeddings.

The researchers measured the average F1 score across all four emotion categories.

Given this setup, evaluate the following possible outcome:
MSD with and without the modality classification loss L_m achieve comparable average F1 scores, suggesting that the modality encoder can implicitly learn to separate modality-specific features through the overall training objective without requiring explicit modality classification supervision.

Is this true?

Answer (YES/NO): NO